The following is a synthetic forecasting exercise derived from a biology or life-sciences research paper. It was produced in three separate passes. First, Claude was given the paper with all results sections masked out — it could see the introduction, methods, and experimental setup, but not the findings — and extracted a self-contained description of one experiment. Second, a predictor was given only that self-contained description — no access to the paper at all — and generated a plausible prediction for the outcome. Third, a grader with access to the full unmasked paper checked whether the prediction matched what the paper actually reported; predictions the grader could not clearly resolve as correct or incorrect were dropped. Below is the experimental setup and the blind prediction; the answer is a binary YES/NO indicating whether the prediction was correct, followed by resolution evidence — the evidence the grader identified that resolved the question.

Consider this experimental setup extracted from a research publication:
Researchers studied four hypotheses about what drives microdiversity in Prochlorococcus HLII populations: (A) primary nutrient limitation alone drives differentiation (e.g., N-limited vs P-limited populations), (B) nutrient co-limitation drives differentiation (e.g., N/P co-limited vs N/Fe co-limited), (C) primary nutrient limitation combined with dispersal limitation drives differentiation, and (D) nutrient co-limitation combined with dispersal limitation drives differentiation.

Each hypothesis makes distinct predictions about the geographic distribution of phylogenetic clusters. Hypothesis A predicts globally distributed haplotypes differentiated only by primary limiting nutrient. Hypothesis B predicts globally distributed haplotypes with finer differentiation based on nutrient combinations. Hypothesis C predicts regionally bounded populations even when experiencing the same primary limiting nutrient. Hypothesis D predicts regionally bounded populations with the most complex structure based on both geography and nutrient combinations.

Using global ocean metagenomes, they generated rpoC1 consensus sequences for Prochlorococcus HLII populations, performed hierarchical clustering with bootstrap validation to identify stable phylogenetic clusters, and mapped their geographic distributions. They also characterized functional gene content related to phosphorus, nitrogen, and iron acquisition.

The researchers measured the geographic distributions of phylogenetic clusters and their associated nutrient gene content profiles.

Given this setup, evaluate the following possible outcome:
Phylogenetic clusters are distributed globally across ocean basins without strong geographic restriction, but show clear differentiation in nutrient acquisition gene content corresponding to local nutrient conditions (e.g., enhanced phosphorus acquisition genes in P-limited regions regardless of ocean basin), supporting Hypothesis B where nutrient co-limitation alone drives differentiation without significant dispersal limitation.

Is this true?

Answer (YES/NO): NO